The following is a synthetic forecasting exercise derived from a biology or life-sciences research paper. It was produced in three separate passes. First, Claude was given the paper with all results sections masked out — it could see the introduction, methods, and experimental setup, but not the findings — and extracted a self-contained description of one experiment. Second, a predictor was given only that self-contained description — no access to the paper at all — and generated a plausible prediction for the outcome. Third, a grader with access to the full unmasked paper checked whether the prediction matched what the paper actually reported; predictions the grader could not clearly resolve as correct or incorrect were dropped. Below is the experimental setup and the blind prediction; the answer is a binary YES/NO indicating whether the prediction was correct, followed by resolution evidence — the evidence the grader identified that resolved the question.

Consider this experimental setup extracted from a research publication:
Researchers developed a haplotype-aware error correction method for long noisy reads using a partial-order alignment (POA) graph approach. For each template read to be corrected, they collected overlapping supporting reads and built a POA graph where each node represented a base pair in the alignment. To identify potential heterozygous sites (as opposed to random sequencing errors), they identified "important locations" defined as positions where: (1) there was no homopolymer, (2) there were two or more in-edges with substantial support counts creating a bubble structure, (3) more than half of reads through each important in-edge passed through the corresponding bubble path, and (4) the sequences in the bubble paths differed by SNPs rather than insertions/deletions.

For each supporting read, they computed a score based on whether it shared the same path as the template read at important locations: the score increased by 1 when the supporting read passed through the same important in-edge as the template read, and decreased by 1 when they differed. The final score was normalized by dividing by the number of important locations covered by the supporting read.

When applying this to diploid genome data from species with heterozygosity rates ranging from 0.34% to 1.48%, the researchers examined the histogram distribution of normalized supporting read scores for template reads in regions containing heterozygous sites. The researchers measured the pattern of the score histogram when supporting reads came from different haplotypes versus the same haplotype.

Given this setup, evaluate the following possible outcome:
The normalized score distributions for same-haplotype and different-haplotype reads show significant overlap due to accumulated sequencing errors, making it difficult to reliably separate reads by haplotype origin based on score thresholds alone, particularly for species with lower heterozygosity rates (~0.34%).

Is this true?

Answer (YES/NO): NO